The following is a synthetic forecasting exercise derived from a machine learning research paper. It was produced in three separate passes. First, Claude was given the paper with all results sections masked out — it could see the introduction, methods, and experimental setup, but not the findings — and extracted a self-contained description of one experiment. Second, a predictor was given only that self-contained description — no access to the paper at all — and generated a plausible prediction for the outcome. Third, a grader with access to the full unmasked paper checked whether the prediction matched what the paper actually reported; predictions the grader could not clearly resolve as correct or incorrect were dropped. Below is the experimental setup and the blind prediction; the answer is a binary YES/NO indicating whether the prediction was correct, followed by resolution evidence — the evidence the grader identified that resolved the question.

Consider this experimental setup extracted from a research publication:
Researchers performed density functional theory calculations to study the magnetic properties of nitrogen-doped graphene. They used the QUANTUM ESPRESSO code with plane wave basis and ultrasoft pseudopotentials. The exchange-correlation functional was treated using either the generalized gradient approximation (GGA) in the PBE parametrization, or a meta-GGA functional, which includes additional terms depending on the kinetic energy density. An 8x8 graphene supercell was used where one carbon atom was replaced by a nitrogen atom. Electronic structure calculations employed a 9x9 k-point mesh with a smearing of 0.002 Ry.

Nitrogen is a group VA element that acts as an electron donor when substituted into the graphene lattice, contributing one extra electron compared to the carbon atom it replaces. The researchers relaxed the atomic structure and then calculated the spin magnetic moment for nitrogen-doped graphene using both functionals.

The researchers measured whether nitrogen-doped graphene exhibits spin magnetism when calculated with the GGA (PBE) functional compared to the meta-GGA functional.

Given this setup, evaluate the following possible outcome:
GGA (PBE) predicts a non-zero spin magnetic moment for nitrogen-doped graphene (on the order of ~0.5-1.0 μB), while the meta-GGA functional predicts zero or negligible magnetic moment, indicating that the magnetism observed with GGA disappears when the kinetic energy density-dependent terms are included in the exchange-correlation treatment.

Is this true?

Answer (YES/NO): NO